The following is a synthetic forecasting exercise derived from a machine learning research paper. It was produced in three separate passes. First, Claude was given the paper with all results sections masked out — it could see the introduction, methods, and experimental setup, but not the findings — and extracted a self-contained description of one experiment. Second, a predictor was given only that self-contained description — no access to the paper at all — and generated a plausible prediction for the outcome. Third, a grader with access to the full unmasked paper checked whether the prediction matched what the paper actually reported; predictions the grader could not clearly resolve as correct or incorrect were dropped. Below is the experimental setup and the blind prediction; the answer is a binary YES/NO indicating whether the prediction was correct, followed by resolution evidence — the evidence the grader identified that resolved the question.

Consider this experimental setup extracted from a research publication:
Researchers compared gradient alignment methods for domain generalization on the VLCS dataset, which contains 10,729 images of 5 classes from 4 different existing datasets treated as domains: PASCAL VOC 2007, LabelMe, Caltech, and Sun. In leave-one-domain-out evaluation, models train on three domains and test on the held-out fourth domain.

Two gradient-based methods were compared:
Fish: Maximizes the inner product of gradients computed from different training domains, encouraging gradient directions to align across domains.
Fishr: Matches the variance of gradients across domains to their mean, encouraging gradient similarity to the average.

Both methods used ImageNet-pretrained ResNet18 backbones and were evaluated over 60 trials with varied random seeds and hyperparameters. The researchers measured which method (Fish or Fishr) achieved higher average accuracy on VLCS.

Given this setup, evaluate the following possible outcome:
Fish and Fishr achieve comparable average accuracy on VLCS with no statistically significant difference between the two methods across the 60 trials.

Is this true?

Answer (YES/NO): NO